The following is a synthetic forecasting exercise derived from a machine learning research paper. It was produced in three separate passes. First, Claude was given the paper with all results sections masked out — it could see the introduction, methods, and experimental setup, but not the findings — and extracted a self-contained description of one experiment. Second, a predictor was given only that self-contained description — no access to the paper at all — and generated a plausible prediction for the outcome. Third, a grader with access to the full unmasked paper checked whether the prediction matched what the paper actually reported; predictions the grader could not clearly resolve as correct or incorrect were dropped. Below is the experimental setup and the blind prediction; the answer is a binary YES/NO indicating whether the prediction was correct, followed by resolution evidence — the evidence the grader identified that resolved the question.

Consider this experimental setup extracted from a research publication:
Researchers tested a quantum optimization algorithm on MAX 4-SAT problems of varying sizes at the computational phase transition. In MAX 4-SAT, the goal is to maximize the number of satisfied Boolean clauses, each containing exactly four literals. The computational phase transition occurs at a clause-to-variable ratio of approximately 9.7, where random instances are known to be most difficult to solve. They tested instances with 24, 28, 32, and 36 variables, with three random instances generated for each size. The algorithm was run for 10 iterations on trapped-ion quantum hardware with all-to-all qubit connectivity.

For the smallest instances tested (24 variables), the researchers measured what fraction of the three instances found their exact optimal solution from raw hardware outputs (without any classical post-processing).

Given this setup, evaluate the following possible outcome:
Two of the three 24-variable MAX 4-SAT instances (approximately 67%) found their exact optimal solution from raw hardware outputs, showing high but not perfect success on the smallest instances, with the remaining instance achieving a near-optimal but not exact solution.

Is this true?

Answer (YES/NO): NO